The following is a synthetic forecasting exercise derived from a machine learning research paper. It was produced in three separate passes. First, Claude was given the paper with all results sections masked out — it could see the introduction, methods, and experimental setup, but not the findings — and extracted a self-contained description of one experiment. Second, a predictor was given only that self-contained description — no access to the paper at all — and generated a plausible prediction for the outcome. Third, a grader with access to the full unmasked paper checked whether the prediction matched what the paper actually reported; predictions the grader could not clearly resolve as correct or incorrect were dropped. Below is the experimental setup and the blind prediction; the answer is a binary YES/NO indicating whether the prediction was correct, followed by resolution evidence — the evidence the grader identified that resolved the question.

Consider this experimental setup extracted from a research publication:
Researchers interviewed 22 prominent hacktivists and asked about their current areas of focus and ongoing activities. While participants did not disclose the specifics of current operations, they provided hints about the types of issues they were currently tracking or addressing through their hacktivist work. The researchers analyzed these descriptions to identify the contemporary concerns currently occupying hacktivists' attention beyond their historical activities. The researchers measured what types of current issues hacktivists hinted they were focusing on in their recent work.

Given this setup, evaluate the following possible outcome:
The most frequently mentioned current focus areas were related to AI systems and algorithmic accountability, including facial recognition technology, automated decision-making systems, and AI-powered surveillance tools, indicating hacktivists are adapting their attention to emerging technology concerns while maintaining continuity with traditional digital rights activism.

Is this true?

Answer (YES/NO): NO